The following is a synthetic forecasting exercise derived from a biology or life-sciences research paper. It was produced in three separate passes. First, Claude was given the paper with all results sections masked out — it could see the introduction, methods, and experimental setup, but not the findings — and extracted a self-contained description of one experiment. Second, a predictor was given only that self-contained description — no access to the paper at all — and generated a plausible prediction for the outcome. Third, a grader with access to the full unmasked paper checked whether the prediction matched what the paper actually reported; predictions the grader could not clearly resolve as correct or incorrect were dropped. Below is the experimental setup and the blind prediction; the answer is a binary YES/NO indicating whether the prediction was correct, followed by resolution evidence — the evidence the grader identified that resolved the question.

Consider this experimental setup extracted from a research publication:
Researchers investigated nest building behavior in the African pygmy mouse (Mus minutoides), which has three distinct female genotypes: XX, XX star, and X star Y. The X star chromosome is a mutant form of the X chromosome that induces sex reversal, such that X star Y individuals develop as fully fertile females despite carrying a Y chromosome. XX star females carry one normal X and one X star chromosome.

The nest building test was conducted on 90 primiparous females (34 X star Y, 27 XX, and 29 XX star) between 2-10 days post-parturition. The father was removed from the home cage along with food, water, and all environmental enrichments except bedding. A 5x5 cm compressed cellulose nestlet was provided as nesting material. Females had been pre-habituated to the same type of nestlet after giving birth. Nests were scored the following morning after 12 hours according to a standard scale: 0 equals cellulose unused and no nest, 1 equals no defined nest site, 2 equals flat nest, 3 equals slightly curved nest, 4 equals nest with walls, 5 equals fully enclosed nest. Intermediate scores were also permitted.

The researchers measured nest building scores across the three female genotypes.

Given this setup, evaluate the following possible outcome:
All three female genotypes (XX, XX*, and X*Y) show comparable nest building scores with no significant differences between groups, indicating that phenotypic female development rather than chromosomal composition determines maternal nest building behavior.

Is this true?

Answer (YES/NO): NO